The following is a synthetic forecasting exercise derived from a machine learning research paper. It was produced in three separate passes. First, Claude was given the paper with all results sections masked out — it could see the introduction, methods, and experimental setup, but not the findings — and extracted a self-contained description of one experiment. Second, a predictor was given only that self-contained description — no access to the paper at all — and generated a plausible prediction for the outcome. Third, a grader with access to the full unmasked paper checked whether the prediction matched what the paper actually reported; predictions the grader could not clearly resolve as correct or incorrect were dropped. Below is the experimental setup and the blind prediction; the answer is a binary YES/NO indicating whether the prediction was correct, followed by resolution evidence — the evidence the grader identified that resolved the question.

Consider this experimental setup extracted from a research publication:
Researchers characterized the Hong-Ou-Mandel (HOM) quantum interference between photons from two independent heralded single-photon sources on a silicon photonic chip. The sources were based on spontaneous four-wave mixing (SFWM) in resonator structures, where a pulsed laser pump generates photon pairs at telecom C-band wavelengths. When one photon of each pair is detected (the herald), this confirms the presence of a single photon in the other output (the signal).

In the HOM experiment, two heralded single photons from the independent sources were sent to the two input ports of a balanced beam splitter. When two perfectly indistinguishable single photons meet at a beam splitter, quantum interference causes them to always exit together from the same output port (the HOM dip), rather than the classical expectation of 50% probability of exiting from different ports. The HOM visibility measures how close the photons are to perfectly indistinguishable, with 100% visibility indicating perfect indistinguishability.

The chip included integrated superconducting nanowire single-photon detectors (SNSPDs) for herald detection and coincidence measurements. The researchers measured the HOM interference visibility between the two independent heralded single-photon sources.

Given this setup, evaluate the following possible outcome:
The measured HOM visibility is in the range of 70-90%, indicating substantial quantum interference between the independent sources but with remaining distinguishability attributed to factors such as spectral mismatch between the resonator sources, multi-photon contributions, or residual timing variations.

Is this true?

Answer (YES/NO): NO